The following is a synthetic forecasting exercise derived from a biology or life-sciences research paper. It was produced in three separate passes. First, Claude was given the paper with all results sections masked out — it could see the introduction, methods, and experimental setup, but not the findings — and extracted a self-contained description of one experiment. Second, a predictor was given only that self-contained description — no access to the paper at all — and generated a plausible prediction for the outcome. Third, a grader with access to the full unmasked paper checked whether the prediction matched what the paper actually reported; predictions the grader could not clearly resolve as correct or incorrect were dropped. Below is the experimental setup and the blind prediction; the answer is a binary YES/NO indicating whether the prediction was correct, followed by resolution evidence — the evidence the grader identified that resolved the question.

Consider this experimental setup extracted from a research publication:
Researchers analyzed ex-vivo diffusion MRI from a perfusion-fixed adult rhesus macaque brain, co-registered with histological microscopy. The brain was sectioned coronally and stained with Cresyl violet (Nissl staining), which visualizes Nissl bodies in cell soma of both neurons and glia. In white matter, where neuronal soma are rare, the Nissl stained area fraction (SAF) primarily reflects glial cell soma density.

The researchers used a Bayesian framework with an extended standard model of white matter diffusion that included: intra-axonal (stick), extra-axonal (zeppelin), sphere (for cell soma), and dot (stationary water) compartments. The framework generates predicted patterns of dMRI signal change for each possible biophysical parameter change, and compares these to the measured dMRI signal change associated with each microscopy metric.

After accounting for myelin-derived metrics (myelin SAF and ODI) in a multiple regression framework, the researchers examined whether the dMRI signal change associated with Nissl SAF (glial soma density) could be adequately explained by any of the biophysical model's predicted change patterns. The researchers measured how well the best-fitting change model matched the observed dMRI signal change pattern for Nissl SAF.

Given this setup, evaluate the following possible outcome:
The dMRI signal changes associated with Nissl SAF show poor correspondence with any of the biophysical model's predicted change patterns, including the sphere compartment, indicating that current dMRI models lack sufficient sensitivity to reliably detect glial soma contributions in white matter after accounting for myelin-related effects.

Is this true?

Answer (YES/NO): NO